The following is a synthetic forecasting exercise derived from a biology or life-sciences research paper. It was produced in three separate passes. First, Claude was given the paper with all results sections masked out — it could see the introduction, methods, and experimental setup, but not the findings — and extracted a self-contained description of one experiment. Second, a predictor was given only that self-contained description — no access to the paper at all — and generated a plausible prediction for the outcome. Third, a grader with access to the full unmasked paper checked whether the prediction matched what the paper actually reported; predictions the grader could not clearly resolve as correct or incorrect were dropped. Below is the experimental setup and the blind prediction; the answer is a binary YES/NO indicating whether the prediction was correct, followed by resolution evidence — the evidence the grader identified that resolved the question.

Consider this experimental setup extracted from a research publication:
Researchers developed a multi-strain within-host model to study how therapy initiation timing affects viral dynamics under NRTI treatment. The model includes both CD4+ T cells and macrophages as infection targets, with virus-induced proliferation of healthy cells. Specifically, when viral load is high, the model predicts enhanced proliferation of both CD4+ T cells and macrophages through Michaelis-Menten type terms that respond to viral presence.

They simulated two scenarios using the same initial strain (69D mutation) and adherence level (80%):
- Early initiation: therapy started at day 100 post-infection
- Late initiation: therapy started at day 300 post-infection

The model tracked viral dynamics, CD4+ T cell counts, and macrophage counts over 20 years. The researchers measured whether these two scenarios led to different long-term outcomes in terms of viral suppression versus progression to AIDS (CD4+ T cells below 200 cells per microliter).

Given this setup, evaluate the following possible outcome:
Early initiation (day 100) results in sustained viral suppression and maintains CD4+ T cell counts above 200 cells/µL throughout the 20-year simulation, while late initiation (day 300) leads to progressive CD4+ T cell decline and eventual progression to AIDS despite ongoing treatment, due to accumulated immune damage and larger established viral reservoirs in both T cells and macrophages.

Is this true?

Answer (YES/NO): YES